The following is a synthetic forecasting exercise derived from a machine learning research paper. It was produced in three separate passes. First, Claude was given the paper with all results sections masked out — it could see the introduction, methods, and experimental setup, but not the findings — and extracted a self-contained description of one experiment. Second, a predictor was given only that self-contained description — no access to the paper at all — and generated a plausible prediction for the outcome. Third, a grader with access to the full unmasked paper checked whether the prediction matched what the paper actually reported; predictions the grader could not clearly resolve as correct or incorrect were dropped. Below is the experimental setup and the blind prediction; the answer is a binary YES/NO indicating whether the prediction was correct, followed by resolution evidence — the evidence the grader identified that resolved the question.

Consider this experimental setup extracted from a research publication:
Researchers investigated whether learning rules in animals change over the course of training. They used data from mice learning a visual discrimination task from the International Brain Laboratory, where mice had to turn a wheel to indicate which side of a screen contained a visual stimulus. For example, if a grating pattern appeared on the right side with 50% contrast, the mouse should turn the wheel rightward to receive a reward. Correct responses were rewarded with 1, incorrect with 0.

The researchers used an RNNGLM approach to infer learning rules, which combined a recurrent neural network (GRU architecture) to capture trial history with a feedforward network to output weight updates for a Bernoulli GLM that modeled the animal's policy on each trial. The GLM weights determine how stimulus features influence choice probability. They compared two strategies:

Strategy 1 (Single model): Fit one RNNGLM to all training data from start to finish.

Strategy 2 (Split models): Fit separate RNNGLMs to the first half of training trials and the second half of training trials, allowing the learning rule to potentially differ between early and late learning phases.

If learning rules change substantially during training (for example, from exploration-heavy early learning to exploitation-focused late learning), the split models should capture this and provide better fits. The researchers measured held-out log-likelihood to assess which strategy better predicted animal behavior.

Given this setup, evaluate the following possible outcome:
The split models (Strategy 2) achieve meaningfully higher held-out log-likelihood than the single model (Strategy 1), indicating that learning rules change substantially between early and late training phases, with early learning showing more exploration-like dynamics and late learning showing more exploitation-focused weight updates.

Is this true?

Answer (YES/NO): NO